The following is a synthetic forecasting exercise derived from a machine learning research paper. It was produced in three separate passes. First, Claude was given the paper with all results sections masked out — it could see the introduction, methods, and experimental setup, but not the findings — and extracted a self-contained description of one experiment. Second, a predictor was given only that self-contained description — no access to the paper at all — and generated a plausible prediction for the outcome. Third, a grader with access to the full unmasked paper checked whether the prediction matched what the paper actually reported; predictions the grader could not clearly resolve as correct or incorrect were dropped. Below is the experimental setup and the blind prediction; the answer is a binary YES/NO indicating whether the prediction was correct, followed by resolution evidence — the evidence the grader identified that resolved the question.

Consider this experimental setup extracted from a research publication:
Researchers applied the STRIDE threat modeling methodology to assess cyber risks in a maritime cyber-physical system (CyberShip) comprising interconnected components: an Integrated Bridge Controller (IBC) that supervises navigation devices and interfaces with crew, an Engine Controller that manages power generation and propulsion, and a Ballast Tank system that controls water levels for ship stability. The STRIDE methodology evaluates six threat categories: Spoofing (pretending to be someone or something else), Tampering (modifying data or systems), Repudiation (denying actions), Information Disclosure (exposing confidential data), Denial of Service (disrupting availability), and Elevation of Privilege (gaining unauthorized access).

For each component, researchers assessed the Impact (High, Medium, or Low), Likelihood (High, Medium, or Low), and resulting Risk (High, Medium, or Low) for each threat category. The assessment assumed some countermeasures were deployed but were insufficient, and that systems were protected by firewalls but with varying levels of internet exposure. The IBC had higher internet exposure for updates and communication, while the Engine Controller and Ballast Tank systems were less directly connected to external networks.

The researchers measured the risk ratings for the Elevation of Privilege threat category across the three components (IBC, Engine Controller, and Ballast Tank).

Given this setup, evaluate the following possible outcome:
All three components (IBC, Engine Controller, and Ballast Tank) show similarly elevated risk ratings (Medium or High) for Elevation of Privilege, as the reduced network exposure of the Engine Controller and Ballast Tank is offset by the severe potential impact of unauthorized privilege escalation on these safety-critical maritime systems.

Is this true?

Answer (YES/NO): NO